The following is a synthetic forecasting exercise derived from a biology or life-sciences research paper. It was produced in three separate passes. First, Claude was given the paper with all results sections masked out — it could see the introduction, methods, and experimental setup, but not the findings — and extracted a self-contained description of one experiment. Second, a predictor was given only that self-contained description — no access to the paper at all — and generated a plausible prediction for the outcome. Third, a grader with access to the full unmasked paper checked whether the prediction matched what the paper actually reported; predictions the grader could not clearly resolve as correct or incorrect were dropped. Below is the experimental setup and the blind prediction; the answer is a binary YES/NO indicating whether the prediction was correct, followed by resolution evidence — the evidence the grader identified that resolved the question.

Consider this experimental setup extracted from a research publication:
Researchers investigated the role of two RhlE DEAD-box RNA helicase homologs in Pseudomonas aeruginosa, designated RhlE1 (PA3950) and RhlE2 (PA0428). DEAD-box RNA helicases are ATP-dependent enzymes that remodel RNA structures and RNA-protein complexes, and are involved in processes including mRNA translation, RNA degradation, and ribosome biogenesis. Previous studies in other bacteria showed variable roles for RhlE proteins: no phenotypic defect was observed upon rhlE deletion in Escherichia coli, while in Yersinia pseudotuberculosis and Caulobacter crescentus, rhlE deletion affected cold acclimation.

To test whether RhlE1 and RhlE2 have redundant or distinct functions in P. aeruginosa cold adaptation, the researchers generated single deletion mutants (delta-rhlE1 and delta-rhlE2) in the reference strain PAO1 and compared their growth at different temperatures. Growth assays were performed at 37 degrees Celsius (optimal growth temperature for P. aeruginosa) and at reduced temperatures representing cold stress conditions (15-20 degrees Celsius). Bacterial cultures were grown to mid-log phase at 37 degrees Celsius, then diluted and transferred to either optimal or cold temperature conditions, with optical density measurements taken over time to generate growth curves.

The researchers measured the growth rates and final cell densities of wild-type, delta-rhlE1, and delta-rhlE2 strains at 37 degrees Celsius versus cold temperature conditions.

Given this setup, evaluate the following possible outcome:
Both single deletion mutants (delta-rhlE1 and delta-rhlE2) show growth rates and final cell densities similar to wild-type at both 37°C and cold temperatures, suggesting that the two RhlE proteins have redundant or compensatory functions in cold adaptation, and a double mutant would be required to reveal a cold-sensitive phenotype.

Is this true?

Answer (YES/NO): NO